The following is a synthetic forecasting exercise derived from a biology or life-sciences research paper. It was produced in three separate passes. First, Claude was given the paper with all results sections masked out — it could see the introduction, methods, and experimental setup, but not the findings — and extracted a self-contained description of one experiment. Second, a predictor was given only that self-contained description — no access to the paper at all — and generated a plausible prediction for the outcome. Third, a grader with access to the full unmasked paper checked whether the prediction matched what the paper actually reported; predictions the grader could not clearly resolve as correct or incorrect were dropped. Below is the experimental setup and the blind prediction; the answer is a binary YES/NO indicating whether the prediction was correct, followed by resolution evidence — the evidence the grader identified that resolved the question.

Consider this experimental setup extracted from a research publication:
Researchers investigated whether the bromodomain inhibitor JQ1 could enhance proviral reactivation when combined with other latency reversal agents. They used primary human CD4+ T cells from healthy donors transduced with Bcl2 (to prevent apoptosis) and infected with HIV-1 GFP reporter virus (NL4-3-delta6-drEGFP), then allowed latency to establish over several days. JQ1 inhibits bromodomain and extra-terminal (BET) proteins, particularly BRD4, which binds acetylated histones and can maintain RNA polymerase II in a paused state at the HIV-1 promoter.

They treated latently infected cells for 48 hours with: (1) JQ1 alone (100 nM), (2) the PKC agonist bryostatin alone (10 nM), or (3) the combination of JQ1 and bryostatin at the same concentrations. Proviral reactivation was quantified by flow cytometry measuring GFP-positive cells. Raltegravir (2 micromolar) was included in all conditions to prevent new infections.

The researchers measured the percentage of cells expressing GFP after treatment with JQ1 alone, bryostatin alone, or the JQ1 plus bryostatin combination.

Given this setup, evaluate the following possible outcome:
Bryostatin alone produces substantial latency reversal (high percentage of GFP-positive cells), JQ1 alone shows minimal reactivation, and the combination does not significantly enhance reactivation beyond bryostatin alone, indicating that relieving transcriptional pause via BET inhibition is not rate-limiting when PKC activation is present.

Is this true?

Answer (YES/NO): NO